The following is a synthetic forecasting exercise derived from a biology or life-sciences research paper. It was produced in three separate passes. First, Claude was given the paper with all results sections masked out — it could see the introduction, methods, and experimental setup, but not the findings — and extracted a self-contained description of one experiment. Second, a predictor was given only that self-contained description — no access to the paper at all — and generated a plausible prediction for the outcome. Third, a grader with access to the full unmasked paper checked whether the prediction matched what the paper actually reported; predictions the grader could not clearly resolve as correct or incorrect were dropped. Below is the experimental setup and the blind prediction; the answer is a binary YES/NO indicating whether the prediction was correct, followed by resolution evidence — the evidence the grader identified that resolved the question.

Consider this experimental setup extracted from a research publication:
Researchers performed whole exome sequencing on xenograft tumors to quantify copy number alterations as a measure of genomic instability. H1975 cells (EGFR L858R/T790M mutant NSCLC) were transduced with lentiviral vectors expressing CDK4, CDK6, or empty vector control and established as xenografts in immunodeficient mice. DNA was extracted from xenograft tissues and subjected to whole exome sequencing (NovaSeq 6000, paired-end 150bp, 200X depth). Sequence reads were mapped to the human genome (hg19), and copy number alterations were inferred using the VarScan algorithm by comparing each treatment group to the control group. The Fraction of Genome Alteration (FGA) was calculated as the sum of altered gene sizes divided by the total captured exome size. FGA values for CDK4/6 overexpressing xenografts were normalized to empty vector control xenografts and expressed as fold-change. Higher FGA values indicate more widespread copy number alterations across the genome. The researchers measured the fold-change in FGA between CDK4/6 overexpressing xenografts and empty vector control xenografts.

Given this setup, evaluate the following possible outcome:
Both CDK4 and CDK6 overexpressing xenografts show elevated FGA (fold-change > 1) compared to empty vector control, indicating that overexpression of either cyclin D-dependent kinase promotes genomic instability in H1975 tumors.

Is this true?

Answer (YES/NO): YES